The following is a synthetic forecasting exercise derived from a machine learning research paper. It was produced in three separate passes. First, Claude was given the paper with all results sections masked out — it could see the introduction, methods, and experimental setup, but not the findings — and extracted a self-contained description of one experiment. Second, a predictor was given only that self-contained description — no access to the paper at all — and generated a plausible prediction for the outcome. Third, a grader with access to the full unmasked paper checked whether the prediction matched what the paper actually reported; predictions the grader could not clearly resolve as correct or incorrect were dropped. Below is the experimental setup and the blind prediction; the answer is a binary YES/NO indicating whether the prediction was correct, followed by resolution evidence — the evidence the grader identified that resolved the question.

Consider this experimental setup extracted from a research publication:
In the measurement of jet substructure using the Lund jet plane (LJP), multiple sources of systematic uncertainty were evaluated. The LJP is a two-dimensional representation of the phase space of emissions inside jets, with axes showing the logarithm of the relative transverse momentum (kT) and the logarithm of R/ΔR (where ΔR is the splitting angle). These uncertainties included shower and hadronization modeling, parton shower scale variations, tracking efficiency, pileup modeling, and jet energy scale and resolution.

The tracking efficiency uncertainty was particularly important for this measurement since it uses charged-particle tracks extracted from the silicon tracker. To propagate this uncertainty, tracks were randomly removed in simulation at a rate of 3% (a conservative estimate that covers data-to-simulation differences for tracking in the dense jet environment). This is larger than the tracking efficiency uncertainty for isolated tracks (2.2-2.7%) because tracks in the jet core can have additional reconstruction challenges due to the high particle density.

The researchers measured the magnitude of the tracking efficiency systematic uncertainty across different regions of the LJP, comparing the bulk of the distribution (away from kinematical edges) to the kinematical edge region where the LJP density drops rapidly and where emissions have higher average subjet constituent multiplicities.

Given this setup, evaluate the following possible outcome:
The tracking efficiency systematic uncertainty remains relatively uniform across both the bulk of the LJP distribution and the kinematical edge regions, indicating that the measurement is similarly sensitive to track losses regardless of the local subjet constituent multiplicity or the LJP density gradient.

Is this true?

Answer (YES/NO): NO